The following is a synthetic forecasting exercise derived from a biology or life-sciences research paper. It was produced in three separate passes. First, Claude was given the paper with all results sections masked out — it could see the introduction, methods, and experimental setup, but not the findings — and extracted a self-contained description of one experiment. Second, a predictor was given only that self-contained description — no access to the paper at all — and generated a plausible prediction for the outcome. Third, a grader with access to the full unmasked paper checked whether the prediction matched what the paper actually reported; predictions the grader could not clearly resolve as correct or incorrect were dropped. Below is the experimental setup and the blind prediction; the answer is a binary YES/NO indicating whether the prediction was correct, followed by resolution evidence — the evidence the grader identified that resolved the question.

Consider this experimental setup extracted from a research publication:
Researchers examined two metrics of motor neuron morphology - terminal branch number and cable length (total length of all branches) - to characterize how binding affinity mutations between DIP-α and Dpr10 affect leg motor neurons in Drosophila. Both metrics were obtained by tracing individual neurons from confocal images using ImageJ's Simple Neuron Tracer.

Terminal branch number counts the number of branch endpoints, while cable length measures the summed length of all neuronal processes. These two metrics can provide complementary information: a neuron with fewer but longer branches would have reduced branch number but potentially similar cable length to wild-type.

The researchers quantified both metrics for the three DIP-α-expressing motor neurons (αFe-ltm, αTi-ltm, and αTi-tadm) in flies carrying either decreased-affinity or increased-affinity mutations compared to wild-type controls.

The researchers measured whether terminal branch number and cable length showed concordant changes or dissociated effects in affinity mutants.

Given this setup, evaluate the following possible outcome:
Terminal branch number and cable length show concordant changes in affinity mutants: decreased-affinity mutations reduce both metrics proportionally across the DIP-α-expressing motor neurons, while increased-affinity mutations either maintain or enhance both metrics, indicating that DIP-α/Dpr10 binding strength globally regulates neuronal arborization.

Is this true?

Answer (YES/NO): NO